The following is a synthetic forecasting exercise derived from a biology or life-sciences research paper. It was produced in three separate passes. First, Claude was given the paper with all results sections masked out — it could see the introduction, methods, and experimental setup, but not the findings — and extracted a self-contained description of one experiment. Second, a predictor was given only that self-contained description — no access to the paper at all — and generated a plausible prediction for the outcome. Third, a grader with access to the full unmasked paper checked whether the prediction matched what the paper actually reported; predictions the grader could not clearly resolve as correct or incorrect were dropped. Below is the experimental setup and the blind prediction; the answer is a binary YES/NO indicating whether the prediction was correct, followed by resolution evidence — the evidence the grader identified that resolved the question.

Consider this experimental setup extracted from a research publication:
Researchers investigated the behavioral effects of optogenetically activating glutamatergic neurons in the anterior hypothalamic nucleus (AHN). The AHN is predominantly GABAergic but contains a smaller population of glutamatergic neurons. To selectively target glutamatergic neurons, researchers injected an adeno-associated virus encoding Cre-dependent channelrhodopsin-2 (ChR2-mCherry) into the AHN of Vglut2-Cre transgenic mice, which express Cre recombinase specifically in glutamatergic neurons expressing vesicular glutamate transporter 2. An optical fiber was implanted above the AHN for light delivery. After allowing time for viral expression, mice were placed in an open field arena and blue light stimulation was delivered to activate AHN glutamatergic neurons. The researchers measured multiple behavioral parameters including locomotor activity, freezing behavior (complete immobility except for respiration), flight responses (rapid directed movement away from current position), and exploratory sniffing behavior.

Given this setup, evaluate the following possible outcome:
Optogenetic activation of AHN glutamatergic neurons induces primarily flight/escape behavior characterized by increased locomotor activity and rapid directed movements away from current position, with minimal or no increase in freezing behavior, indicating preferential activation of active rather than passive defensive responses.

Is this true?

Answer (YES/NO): NO